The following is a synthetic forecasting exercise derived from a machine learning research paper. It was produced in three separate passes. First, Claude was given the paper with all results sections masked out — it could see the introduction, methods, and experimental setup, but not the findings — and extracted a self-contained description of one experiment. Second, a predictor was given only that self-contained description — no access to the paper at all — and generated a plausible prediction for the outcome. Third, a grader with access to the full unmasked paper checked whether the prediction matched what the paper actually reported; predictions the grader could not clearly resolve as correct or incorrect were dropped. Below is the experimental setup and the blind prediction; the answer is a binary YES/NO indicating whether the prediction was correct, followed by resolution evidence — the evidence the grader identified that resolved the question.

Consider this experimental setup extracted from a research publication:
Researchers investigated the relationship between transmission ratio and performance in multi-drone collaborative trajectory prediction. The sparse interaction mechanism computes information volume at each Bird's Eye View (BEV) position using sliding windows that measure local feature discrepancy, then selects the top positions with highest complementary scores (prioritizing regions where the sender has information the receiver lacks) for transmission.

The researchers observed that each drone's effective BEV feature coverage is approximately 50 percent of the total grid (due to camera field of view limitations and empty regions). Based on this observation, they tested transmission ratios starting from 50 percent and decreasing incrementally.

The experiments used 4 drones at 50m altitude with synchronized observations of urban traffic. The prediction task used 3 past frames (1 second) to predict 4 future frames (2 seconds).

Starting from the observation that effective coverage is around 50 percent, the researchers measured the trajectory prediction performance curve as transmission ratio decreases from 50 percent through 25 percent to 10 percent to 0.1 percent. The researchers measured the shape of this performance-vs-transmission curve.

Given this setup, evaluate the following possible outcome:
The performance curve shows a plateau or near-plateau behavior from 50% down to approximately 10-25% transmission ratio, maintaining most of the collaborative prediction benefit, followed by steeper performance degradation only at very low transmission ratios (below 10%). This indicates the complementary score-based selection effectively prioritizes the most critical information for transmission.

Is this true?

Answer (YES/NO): YES